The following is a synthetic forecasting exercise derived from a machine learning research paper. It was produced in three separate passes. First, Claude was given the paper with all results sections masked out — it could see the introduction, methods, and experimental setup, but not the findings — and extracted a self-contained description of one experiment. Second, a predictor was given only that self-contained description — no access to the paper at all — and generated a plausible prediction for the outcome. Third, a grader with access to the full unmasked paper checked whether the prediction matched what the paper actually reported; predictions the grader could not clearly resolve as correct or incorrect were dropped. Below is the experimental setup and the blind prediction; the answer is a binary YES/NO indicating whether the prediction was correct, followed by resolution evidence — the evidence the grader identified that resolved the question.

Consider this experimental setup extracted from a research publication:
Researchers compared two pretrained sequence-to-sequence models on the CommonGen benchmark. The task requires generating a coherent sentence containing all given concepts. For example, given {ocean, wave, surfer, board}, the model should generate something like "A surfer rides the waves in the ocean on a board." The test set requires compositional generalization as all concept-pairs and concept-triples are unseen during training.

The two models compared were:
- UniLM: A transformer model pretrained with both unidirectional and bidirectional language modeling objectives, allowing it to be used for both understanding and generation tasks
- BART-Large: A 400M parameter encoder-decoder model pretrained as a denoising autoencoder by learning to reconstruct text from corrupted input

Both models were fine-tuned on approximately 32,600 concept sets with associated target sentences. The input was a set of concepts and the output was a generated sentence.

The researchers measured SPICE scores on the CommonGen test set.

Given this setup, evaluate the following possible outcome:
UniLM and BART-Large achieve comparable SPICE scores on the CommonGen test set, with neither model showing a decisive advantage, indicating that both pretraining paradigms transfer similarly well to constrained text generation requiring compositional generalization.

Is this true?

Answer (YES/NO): YES